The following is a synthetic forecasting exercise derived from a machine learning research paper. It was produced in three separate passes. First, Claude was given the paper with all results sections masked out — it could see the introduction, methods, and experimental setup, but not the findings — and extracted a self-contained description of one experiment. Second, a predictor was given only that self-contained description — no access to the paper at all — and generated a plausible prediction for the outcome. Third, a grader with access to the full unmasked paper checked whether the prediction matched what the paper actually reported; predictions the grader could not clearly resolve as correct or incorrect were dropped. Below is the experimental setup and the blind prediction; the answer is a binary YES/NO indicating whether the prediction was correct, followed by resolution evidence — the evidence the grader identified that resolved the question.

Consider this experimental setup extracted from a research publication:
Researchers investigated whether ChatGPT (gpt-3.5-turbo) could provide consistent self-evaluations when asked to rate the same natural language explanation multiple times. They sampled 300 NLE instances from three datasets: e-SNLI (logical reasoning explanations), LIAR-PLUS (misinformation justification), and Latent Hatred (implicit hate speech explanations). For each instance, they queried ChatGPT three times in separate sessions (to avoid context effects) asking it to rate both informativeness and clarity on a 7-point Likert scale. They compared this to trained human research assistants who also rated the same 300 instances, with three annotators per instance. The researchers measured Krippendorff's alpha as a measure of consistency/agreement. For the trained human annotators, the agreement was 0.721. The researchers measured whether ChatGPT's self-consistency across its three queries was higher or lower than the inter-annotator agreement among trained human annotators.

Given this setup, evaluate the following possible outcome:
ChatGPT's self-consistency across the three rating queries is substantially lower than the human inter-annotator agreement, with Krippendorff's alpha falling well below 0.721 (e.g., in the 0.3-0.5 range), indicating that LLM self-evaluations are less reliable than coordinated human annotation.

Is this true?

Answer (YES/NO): NO